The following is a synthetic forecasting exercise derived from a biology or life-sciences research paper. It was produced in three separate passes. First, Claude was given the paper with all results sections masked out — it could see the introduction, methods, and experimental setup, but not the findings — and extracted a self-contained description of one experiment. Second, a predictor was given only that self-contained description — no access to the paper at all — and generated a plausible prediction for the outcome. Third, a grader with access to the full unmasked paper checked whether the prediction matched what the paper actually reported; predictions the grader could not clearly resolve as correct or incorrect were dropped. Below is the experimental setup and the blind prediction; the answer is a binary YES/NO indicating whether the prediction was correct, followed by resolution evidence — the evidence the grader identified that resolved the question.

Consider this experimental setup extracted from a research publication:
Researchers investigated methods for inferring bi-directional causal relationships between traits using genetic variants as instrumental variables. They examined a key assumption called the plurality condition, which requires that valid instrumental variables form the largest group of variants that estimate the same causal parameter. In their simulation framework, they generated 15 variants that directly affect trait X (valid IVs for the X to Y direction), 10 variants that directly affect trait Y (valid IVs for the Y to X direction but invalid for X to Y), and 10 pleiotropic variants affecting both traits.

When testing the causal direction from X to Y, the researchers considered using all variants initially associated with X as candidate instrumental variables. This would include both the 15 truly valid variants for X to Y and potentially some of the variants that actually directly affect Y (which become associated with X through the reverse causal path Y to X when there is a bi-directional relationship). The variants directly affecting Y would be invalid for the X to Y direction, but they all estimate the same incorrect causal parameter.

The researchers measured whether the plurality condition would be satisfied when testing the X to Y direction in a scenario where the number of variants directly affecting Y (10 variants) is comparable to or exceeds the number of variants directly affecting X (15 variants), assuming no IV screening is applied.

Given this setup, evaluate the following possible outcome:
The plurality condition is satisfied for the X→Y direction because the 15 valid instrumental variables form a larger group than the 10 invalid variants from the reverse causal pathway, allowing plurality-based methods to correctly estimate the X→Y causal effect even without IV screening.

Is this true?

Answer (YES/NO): YES